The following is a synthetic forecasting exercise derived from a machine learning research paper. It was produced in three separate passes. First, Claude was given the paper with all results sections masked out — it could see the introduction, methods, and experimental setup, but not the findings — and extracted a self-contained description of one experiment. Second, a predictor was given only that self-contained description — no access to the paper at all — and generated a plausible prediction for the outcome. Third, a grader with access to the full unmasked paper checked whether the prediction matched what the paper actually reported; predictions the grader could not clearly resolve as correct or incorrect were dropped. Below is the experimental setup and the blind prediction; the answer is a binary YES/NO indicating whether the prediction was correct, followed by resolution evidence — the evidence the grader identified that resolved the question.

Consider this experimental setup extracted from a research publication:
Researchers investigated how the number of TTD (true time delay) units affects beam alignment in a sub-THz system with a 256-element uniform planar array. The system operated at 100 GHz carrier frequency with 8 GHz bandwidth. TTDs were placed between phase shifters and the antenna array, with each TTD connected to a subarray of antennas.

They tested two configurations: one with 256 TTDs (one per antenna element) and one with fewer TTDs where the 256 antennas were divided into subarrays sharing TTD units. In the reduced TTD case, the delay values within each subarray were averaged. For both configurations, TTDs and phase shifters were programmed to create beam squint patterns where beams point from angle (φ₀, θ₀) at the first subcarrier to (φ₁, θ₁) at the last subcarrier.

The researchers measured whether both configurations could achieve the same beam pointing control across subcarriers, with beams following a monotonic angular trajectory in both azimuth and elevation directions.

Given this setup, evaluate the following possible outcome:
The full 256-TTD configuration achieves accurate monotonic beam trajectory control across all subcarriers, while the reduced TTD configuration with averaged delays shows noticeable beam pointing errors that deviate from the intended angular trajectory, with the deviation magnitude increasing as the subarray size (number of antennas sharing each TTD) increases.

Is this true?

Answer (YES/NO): NO